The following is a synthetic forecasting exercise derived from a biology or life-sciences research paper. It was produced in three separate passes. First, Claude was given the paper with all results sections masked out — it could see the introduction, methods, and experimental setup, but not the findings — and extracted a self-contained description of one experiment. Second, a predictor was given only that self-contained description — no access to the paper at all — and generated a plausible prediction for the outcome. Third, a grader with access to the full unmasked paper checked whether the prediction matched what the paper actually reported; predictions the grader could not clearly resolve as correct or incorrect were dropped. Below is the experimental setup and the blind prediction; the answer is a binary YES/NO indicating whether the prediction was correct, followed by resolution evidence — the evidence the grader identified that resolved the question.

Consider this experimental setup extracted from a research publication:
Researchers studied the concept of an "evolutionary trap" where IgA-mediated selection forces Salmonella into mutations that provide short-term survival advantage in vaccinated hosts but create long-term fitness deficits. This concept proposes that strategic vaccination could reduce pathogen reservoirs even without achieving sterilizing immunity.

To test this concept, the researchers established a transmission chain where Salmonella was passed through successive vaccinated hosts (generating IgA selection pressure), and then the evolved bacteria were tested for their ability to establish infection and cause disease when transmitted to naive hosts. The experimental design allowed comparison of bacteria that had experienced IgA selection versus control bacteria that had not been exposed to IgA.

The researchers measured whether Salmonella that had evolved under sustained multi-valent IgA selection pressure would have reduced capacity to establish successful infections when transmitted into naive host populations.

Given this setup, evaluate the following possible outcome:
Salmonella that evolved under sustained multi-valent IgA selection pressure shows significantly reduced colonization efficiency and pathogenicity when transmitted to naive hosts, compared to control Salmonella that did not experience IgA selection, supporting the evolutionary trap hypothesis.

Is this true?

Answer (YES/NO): YES